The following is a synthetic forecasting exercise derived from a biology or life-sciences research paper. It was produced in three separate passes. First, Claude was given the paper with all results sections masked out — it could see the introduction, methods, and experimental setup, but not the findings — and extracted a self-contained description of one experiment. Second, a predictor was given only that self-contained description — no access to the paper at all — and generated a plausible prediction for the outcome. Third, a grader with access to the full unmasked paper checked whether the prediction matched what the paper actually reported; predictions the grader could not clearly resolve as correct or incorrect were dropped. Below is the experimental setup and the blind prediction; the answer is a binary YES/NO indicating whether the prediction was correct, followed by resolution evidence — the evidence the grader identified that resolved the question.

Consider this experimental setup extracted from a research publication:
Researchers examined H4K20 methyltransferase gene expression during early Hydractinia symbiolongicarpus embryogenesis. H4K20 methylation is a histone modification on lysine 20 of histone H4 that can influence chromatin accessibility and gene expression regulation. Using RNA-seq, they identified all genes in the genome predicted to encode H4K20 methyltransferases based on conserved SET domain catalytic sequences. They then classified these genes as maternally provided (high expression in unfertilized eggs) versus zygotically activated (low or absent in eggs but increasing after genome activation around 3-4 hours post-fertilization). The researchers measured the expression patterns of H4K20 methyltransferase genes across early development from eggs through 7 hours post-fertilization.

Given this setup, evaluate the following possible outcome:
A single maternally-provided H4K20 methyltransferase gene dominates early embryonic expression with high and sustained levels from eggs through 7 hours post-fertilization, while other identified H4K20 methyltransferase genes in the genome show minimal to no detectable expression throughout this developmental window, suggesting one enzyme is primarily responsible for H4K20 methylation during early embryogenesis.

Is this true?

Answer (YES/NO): NO